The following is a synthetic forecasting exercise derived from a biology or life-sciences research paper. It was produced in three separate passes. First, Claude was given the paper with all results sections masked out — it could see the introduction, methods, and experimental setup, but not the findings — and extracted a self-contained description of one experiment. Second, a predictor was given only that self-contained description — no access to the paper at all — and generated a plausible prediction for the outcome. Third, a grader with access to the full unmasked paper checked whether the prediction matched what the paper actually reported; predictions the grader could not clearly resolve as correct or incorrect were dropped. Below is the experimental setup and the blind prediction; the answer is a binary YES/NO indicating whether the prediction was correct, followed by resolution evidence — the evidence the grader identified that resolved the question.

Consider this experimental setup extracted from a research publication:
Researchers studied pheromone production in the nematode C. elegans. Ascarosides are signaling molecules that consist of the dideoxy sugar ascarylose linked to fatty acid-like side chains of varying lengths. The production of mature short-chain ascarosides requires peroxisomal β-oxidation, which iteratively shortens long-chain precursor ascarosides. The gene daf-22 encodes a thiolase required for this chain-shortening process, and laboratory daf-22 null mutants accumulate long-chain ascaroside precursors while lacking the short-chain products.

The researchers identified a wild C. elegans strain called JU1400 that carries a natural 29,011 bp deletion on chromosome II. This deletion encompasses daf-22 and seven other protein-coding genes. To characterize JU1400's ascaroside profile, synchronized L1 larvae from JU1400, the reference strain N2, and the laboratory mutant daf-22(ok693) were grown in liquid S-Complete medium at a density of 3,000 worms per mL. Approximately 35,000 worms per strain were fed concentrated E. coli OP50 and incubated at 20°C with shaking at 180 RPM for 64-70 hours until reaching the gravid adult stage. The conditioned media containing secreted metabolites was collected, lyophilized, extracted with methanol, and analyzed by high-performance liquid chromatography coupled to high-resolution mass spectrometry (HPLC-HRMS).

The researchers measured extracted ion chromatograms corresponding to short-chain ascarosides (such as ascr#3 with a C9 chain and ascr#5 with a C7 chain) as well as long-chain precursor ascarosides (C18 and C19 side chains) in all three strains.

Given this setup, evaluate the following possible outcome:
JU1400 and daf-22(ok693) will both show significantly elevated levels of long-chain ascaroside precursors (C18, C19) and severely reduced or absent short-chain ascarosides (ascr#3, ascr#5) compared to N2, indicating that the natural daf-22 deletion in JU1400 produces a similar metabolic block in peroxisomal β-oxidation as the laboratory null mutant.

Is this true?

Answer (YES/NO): YES